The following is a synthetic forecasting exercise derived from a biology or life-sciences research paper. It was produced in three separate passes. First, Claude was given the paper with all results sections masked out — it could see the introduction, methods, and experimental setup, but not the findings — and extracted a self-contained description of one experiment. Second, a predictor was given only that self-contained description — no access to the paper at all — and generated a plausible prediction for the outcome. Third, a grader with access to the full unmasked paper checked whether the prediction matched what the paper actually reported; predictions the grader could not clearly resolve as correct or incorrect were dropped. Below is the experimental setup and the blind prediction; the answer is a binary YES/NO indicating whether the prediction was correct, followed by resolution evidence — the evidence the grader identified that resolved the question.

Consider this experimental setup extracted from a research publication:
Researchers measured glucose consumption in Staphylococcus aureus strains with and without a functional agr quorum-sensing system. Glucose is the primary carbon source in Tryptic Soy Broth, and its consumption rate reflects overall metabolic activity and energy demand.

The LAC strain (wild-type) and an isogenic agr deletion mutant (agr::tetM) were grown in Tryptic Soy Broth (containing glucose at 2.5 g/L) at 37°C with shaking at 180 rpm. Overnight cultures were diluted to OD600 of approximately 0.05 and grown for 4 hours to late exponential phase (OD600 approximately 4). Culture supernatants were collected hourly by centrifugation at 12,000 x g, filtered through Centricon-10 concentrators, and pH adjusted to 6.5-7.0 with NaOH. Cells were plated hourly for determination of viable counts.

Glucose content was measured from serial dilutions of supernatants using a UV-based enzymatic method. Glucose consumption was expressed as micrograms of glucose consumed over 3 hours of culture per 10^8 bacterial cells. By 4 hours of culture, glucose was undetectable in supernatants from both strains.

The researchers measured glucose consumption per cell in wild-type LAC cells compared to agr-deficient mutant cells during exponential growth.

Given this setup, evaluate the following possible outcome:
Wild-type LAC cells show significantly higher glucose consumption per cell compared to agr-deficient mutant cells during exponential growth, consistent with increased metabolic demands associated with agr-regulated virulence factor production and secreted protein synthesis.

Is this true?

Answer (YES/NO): NO